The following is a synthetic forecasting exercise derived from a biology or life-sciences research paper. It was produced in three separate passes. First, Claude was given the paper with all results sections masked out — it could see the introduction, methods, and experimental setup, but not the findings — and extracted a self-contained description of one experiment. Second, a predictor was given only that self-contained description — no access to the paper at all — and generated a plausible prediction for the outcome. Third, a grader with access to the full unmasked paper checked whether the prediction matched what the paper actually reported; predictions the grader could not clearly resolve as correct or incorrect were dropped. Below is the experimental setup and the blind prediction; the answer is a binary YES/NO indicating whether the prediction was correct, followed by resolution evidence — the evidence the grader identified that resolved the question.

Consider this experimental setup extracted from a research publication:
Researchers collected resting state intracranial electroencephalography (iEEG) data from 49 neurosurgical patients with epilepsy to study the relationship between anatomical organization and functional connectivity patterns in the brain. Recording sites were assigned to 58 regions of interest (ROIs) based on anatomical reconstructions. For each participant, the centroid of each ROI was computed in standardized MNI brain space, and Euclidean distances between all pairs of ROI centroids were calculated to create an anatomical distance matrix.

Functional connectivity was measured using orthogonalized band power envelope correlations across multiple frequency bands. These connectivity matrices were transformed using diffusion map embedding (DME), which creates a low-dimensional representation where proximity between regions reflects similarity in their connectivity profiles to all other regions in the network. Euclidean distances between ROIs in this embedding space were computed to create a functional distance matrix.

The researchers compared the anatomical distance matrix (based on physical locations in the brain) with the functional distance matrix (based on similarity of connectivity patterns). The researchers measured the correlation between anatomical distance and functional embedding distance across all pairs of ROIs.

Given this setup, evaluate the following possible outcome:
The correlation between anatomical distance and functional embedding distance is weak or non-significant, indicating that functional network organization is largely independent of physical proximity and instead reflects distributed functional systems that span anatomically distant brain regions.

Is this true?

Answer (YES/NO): YES